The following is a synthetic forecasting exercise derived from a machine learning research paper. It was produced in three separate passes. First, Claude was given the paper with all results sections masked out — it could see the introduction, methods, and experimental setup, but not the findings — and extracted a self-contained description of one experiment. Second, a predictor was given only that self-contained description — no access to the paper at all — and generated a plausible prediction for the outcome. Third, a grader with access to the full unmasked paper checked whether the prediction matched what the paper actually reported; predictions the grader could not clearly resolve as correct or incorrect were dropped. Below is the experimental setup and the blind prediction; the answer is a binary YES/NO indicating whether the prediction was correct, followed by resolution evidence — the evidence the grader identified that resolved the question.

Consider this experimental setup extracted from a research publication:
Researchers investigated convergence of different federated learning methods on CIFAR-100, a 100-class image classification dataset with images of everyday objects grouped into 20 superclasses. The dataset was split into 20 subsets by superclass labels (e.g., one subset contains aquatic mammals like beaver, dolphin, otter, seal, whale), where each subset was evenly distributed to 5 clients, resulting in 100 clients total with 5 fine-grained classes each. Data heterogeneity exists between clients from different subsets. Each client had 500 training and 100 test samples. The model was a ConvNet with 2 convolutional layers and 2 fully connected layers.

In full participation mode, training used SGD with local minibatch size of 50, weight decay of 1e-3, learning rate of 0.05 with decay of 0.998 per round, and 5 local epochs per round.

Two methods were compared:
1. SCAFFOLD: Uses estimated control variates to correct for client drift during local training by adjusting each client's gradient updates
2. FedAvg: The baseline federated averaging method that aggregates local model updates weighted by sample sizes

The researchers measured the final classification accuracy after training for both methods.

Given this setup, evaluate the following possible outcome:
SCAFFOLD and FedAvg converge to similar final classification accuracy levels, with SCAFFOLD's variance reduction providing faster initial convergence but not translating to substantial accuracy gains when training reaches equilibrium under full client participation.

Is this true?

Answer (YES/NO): NO